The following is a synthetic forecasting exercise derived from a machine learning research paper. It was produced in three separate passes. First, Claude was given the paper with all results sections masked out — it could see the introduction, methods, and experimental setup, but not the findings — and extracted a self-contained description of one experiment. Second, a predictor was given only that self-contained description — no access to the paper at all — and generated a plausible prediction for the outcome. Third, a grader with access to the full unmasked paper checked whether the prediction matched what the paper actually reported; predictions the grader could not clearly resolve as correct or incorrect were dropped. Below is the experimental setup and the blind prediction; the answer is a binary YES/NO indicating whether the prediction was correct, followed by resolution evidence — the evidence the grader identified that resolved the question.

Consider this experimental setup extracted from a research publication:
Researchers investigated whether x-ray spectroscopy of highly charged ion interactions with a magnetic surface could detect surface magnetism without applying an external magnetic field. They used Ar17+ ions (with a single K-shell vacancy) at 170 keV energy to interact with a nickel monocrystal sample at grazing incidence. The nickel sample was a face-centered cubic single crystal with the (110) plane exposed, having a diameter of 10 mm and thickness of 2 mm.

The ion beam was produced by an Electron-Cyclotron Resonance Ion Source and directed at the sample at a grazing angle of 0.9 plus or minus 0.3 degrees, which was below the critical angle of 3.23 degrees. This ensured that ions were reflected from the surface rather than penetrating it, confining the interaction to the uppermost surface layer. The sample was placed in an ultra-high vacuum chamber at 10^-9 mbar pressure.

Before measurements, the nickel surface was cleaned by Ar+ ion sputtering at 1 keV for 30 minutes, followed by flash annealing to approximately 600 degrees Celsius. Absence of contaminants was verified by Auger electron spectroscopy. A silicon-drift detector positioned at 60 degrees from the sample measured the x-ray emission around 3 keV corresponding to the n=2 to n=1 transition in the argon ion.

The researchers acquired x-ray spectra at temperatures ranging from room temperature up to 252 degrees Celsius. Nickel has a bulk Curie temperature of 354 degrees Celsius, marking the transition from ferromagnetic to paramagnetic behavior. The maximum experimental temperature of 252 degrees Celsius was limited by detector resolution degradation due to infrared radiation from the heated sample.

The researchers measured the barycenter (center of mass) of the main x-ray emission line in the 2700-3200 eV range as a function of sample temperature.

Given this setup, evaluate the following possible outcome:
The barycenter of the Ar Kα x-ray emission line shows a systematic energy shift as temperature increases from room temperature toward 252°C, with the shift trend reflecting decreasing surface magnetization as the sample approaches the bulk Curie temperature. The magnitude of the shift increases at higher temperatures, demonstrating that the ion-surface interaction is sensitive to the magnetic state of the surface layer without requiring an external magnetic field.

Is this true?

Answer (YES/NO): YES